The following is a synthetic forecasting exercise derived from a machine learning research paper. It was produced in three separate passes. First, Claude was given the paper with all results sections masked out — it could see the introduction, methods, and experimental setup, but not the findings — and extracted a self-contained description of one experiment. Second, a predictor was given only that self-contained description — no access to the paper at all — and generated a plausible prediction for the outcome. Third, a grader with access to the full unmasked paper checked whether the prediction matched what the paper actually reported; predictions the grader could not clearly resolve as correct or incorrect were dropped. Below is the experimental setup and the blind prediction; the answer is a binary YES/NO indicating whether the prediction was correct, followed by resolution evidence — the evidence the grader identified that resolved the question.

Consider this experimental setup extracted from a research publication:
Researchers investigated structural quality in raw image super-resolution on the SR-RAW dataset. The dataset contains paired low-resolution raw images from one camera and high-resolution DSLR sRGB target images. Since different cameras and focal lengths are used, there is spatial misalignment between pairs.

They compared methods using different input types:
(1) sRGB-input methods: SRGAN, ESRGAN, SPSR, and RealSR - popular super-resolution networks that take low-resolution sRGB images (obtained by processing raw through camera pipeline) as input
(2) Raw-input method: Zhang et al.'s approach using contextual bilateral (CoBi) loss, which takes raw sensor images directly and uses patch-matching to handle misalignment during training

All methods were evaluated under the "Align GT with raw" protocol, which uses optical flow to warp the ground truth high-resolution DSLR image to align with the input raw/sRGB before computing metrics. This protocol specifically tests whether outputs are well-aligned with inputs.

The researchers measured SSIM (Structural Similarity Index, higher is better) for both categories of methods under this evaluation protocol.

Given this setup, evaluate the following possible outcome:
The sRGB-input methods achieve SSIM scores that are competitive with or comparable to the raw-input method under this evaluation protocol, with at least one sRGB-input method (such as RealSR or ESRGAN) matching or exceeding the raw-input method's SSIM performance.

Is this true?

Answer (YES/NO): YES